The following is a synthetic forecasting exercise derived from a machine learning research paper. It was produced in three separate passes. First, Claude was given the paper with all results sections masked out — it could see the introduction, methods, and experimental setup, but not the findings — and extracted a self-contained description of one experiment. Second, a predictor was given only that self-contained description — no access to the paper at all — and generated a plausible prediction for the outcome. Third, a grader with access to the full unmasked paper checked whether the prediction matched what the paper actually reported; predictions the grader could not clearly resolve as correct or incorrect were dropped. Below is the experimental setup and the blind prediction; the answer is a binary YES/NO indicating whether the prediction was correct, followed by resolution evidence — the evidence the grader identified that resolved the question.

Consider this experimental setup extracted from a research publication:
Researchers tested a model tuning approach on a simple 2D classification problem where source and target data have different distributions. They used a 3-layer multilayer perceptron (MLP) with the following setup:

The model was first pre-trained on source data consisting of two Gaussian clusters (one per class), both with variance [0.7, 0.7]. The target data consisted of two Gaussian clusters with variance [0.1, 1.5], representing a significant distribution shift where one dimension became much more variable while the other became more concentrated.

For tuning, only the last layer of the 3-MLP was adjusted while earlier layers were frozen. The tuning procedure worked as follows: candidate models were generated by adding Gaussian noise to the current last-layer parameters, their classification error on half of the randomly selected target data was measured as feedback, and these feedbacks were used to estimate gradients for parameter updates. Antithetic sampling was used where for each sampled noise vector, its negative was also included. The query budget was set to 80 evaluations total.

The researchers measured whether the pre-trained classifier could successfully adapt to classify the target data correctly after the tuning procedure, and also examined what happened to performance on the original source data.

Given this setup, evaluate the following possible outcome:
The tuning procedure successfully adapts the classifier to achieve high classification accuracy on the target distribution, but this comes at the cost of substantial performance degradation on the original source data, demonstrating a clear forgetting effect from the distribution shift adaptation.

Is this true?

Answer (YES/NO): NO